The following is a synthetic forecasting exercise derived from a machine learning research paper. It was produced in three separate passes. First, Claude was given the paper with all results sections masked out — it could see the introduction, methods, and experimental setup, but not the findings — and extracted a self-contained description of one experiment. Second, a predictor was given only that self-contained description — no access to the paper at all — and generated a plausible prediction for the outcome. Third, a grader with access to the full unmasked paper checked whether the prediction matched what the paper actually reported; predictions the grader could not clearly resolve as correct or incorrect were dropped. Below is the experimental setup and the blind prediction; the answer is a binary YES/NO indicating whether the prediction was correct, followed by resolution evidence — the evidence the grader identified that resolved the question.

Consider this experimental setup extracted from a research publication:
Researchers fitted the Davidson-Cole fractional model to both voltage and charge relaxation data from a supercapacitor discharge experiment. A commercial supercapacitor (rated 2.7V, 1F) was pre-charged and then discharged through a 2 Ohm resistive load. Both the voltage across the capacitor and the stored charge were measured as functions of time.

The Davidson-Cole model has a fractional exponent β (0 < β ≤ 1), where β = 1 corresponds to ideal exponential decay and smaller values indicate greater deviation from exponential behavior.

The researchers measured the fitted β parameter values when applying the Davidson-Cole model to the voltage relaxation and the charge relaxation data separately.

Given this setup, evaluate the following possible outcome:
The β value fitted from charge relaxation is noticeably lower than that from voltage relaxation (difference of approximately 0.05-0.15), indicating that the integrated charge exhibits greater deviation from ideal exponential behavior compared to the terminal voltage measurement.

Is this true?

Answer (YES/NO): NO